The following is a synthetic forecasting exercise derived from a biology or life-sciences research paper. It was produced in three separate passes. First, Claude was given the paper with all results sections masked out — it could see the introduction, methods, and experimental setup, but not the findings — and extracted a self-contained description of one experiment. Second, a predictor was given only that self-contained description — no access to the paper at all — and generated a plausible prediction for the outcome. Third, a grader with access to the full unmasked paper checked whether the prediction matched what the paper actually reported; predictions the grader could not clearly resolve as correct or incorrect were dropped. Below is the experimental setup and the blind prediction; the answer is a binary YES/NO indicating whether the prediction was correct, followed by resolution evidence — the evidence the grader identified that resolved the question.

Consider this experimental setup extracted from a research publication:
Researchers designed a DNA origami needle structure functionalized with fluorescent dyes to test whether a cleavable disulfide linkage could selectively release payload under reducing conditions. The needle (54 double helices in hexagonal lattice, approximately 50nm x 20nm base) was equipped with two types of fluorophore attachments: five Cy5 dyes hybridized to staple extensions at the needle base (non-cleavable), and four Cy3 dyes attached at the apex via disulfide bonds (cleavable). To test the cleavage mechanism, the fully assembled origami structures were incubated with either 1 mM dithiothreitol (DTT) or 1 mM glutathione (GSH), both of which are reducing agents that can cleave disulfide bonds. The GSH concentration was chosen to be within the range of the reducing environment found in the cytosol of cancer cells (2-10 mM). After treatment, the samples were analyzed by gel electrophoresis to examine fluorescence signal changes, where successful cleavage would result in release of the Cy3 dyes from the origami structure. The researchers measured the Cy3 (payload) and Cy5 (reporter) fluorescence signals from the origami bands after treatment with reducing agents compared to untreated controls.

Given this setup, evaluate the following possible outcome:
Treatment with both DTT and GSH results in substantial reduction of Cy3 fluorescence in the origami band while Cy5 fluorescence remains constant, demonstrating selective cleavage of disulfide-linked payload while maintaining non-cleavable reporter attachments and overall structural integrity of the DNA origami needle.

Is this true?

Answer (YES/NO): YES